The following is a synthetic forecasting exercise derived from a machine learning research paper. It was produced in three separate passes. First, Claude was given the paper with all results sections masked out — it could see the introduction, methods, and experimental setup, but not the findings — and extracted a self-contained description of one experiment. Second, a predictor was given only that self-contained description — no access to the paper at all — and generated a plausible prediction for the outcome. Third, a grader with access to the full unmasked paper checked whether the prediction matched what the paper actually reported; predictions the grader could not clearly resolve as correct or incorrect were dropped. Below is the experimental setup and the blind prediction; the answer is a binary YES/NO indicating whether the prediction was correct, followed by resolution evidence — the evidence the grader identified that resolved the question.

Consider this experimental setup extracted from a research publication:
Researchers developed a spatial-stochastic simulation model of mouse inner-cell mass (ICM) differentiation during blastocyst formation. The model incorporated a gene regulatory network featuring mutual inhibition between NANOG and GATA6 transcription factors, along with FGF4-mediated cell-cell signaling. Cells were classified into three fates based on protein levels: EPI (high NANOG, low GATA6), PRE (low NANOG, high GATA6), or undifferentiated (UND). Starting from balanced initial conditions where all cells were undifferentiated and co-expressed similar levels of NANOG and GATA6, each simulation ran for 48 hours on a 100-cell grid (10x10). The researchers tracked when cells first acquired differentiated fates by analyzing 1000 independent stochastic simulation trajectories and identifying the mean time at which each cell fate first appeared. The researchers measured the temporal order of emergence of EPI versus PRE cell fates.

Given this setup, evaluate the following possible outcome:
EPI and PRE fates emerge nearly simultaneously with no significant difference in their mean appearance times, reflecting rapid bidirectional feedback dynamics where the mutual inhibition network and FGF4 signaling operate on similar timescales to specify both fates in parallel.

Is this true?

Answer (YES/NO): NO